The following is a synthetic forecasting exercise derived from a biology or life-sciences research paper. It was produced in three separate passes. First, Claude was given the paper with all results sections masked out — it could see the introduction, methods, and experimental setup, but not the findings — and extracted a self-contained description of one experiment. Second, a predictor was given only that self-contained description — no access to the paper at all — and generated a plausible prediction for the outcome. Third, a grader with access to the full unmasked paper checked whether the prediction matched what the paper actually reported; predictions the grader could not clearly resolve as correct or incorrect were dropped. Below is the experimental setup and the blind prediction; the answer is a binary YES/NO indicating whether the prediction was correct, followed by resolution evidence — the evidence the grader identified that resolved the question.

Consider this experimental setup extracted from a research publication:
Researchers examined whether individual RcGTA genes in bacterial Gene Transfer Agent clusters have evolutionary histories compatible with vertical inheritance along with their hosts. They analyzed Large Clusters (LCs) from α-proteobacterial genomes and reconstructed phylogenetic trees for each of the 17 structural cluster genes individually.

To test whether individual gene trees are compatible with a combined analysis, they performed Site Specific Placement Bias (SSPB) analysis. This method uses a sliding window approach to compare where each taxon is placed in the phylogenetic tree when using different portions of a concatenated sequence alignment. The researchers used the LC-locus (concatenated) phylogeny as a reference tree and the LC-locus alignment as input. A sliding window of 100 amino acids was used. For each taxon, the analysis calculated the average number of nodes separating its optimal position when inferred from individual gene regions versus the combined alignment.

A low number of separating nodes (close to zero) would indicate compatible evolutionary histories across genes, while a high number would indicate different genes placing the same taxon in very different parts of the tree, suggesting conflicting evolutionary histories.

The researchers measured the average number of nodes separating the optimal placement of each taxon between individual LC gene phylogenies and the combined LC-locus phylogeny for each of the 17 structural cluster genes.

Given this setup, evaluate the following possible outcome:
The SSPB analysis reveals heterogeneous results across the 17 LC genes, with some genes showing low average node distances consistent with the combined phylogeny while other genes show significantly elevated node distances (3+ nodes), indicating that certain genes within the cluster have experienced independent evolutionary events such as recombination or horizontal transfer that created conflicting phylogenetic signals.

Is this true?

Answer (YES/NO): NO